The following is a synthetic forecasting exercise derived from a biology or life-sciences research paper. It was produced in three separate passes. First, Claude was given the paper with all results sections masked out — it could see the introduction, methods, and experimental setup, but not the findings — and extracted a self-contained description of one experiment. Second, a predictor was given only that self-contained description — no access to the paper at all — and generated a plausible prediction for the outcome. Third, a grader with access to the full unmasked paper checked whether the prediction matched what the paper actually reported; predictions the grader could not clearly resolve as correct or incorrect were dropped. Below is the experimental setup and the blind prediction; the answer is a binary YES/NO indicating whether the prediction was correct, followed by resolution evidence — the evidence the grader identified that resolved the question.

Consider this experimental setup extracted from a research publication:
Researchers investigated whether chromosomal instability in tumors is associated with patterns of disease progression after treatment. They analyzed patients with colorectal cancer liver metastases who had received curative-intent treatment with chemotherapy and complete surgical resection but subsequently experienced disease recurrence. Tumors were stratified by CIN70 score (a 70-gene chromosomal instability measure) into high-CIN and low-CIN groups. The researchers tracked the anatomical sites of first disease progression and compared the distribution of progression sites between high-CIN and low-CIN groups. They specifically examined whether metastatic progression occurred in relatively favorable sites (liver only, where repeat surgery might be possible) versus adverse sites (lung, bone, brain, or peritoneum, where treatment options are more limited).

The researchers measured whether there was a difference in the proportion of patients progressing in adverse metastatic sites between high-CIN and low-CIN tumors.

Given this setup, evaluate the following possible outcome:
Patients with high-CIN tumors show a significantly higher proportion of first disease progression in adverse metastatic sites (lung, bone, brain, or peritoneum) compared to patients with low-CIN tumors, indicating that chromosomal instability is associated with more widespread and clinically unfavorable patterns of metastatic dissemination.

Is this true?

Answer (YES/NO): NO